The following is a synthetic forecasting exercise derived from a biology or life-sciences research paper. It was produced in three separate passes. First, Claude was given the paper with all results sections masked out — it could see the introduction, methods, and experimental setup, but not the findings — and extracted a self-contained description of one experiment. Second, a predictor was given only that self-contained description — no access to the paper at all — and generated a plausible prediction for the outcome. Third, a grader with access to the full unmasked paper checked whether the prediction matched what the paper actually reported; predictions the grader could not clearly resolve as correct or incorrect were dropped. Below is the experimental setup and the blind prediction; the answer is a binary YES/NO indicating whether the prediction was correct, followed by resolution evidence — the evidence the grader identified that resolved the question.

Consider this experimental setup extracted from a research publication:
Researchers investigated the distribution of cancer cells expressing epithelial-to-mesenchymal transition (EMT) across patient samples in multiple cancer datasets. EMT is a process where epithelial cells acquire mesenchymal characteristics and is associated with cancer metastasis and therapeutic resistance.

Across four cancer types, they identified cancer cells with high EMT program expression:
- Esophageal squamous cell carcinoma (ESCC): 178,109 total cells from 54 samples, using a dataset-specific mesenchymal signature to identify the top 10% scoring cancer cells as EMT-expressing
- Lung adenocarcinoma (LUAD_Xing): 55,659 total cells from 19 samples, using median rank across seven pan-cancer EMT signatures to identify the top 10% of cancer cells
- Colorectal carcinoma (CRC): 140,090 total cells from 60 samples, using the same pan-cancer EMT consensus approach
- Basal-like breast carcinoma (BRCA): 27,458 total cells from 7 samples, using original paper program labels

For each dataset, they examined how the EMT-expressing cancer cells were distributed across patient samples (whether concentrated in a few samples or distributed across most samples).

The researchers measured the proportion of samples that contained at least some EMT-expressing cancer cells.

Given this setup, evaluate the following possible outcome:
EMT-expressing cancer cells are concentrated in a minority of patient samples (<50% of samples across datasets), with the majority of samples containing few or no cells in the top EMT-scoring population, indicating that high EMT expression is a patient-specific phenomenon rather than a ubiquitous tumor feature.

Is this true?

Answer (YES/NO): NO